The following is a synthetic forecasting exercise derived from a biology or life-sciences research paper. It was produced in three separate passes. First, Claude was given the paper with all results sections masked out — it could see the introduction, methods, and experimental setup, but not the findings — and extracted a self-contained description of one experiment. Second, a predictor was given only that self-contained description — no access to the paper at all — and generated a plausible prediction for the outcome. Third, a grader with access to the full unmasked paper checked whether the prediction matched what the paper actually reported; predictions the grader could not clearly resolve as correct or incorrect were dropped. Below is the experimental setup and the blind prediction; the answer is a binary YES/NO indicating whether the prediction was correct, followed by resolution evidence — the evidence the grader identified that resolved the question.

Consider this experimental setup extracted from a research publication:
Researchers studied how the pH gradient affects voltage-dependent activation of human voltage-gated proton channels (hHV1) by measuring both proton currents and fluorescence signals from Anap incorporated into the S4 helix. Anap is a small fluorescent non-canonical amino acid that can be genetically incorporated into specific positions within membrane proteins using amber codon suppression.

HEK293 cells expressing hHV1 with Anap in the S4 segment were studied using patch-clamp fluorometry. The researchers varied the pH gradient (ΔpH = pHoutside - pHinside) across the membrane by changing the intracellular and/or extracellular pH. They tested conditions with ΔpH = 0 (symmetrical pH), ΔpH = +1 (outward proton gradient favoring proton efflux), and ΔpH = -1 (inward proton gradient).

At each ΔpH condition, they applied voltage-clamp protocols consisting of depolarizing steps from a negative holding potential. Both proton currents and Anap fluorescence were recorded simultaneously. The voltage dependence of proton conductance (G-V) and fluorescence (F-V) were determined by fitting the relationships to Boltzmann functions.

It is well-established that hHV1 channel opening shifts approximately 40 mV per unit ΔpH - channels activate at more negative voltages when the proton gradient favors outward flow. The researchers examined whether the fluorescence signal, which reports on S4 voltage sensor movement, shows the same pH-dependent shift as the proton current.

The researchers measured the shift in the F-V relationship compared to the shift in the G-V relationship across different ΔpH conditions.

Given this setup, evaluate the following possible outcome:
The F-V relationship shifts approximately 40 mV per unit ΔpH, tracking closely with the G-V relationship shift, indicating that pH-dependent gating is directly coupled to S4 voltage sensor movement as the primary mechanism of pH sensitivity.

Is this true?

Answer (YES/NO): YES